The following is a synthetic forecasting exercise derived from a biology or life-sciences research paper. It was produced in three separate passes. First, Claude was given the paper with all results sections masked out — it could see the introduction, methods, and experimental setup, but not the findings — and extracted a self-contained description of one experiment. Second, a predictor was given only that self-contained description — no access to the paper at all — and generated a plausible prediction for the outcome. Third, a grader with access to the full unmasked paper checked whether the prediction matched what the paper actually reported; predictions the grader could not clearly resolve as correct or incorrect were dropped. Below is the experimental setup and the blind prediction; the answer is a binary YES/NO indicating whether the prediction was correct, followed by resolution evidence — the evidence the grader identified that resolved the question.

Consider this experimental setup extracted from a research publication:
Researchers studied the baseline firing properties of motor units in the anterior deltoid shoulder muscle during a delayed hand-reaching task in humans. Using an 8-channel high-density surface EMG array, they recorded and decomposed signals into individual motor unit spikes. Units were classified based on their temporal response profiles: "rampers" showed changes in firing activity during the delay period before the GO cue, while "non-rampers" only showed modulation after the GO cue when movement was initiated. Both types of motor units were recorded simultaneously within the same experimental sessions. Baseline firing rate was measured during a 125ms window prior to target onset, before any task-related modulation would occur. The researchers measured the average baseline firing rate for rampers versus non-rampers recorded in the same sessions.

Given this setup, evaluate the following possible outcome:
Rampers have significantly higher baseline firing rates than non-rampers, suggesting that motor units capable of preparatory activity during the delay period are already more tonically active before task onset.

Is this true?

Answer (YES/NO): YES